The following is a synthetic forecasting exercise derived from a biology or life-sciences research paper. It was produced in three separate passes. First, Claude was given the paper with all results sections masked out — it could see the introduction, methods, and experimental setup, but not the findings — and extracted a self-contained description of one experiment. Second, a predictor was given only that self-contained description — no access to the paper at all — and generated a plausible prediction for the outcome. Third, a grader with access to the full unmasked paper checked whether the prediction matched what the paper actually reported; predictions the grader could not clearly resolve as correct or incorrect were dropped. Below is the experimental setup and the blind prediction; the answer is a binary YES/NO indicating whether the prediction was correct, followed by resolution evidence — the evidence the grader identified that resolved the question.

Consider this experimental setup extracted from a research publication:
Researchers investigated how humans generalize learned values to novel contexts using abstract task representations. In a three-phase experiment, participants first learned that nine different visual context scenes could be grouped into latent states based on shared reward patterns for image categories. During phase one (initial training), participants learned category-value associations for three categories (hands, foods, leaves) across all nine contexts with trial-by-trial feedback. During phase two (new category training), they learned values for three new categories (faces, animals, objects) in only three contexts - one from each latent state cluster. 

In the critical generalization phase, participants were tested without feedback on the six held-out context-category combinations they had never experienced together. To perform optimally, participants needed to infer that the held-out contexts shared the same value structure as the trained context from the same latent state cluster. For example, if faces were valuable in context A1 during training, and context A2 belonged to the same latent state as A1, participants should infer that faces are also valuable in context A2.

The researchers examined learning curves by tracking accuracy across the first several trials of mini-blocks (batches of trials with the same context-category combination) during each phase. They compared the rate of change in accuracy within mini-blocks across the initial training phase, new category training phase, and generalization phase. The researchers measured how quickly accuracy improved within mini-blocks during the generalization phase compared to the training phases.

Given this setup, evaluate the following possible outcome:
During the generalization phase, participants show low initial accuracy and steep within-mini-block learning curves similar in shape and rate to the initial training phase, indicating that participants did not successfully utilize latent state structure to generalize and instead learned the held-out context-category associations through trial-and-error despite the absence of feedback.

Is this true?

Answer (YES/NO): NO